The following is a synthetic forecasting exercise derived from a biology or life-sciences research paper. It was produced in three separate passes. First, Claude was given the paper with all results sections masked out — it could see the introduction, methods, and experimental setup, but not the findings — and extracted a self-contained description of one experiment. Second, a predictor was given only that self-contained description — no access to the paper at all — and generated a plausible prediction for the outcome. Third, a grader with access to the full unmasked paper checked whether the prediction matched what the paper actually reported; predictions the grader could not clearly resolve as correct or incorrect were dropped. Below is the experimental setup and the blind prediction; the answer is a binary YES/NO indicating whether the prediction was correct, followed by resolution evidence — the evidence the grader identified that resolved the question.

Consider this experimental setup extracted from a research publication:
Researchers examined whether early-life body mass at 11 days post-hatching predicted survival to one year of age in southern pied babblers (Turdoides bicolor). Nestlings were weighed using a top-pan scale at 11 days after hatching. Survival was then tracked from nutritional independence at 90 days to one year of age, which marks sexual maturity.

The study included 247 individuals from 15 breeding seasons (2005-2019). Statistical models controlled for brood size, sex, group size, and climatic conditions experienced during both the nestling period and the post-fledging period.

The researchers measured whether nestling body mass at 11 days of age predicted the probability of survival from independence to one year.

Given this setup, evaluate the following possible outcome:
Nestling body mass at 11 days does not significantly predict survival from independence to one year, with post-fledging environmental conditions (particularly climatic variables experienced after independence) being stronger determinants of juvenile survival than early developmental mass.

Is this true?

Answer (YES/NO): NO